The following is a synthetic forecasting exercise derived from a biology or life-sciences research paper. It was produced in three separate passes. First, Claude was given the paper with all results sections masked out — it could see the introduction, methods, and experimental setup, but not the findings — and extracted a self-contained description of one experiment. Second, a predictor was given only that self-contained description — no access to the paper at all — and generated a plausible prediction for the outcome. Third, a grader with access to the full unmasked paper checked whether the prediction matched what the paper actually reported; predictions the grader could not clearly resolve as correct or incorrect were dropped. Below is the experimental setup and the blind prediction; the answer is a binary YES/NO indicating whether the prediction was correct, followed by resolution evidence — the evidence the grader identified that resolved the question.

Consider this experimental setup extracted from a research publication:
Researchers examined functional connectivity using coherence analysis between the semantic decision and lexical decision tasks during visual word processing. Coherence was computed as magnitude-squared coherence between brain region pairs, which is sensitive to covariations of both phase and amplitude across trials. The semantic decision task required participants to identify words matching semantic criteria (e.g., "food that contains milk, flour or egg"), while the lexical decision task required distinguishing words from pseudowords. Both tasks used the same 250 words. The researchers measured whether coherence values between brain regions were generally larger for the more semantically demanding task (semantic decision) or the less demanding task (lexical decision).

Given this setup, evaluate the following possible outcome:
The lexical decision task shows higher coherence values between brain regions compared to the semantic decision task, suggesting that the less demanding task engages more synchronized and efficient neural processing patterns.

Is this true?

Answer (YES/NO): YES